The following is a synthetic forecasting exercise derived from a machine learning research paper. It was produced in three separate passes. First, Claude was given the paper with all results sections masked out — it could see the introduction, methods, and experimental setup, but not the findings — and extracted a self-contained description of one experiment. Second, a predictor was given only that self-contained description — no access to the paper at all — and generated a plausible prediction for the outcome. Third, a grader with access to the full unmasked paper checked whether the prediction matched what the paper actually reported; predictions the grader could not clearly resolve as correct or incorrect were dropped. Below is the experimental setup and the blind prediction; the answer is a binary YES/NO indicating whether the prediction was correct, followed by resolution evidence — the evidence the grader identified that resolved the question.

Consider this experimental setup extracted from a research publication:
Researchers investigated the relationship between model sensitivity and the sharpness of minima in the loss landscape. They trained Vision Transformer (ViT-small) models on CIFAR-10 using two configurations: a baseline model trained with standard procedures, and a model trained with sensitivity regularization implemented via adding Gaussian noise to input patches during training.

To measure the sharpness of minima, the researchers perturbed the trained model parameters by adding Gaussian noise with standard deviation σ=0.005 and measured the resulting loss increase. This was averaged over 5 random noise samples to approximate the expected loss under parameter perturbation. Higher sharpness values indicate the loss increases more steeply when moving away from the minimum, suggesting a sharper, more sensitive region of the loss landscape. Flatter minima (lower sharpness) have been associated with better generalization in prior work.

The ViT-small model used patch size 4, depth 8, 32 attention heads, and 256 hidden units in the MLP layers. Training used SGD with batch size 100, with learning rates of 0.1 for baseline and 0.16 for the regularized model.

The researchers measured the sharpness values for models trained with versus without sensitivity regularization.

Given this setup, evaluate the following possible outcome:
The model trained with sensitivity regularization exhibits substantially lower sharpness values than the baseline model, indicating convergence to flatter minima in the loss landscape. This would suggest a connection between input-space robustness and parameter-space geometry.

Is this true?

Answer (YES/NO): YES